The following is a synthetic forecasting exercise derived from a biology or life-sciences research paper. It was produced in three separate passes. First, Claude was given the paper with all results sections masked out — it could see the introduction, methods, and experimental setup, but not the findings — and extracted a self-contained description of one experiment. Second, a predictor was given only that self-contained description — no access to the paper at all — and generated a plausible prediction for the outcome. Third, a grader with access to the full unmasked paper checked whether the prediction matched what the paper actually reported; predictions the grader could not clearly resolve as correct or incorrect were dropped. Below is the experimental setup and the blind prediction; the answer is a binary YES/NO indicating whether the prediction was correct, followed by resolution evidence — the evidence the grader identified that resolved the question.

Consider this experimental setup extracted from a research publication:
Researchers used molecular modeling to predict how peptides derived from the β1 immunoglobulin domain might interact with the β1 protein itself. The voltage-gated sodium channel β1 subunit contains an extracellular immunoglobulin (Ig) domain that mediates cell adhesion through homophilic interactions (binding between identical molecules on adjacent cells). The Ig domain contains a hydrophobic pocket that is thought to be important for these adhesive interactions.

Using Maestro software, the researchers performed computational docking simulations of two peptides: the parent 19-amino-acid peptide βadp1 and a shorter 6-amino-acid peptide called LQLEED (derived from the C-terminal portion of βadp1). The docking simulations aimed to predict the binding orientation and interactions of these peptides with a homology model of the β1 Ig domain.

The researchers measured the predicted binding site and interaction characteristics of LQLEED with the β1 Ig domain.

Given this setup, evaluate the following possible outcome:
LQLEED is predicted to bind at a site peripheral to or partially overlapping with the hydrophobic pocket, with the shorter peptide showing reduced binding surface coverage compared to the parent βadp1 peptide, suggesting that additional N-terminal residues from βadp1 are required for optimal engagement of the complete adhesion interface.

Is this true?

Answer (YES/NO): NO